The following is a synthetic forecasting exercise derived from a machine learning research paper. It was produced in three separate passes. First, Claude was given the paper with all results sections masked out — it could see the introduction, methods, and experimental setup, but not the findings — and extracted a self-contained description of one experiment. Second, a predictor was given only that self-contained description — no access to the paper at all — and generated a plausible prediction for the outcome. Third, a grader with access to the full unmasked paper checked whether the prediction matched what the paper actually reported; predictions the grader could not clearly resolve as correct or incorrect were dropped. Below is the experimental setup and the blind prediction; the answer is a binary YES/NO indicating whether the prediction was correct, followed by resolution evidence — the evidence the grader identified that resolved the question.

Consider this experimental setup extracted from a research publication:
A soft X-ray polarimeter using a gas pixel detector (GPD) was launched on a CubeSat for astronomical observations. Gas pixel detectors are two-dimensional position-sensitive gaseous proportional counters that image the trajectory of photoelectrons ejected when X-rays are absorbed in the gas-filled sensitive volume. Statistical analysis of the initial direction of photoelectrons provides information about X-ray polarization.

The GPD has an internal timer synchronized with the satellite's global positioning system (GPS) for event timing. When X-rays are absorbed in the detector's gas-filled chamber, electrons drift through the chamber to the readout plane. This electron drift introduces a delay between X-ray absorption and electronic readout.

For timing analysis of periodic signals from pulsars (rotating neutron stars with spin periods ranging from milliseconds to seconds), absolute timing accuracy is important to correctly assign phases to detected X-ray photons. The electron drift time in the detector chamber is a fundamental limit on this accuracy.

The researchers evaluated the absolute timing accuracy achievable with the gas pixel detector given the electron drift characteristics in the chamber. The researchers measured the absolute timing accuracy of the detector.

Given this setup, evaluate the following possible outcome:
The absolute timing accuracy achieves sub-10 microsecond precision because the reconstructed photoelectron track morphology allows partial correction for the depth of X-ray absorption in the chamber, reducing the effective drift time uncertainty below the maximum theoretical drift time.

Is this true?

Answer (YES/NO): NO